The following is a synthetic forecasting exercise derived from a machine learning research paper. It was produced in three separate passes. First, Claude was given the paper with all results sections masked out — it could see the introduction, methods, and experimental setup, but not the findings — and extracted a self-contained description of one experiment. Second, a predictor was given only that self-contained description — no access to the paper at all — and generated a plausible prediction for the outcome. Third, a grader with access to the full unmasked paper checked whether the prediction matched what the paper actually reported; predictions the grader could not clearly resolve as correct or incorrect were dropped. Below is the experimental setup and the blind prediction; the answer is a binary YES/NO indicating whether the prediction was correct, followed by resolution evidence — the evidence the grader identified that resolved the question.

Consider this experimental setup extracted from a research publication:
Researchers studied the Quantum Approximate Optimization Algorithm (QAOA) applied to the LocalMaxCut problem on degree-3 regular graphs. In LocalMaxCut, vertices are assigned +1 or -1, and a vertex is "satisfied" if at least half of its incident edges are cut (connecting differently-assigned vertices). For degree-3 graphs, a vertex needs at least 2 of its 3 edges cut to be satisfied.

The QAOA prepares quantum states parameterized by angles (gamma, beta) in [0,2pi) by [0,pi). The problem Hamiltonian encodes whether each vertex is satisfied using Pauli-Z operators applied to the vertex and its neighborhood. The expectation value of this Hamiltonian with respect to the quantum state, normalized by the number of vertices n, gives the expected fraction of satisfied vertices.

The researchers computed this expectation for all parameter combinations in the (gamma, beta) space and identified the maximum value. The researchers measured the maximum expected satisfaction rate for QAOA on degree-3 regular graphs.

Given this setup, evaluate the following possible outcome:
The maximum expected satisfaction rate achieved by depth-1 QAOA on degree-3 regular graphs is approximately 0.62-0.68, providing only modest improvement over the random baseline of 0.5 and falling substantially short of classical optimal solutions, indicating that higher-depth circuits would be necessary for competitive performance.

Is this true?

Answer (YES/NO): NO